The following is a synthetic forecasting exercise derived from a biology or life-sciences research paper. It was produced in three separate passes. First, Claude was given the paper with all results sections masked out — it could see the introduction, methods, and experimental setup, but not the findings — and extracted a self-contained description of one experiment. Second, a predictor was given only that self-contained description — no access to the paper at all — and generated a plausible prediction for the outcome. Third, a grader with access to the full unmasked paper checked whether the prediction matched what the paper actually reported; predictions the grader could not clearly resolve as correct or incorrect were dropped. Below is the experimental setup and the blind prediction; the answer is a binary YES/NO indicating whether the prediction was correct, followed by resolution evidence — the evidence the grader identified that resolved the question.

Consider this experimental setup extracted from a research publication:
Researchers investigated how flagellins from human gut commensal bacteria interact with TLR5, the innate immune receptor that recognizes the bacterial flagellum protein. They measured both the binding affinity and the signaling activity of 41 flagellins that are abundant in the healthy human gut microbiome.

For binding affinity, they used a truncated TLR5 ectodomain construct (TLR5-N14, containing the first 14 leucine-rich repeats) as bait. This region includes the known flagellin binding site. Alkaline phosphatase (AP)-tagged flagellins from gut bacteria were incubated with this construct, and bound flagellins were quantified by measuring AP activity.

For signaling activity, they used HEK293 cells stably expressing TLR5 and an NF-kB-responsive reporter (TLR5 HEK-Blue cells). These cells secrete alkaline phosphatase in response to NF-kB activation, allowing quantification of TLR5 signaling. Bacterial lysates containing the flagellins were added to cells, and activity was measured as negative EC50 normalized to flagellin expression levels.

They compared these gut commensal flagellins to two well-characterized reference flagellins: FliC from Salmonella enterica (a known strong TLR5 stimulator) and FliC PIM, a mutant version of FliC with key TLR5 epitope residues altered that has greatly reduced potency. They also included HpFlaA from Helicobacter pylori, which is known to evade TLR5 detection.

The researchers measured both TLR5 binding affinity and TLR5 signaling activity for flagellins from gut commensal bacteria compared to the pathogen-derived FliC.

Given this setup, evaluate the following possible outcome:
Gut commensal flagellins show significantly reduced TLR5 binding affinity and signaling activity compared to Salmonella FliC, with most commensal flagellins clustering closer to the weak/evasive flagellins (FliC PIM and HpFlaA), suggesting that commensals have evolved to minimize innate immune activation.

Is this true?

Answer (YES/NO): NO